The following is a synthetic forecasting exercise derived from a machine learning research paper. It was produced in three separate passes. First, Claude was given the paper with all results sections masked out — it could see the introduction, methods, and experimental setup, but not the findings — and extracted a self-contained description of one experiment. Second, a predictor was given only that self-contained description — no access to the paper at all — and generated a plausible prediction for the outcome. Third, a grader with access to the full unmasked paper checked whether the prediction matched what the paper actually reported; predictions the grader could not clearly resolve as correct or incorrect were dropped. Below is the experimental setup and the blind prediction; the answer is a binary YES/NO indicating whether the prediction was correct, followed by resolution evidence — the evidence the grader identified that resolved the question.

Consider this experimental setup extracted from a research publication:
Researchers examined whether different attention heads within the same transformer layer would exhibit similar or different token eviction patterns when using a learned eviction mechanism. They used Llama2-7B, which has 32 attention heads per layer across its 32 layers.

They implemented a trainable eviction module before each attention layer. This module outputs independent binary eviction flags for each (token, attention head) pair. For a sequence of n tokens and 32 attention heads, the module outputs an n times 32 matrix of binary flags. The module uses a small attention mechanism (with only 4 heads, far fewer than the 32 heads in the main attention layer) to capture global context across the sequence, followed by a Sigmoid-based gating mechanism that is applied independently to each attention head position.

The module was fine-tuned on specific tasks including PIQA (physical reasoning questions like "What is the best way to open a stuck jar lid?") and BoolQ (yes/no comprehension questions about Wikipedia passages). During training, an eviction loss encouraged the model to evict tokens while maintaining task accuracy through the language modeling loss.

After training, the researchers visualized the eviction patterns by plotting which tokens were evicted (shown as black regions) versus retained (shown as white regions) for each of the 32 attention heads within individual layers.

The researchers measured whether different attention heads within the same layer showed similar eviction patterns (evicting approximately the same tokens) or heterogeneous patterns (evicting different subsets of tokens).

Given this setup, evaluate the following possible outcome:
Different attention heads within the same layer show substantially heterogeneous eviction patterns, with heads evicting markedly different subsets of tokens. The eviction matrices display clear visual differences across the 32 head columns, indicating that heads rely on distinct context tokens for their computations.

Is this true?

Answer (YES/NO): YES